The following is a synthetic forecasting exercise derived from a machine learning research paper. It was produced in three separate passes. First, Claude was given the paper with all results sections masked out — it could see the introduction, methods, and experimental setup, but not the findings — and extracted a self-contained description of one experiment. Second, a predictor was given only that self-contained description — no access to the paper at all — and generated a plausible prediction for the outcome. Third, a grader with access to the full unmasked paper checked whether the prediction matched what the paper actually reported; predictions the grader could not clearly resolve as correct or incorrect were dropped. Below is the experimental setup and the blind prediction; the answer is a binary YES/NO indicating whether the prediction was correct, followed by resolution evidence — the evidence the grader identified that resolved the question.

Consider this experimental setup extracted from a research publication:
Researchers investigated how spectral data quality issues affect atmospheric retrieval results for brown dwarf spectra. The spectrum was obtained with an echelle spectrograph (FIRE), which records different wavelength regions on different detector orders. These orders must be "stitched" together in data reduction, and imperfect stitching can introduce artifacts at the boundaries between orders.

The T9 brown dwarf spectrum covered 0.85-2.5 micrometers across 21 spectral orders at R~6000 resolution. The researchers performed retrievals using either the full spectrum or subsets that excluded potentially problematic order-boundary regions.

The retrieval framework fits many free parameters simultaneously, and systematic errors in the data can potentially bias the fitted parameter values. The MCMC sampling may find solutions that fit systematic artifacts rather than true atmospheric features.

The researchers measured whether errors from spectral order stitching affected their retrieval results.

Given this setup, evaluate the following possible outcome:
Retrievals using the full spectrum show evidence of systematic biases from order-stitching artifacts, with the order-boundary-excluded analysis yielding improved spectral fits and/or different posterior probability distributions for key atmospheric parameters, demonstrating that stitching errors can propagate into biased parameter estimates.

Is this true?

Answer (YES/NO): YES